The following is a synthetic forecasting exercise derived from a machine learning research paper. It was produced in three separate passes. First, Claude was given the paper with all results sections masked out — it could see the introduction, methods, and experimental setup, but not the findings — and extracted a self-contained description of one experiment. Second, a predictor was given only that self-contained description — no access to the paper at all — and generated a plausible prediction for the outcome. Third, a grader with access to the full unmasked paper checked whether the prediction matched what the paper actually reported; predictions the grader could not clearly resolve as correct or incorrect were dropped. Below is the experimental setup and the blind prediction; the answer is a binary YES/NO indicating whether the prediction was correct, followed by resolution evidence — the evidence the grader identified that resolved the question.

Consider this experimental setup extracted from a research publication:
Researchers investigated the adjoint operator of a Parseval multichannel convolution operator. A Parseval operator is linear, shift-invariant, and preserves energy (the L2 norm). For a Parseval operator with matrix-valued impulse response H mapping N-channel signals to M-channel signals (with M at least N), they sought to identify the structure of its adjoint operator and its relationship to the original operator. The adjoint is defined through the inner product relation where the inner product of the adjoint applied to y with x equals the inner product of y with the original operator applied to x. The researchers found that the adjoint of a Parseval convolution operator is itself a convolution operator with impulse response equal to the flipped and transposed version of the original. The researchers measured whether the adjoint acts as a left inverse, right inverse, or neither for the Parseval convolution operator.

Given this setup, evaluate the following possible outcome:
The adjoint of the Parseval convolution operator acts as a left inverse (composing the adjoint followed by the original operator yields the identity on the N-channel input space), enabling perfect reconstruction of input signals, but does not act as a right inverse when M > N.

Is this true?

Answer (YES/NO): YES